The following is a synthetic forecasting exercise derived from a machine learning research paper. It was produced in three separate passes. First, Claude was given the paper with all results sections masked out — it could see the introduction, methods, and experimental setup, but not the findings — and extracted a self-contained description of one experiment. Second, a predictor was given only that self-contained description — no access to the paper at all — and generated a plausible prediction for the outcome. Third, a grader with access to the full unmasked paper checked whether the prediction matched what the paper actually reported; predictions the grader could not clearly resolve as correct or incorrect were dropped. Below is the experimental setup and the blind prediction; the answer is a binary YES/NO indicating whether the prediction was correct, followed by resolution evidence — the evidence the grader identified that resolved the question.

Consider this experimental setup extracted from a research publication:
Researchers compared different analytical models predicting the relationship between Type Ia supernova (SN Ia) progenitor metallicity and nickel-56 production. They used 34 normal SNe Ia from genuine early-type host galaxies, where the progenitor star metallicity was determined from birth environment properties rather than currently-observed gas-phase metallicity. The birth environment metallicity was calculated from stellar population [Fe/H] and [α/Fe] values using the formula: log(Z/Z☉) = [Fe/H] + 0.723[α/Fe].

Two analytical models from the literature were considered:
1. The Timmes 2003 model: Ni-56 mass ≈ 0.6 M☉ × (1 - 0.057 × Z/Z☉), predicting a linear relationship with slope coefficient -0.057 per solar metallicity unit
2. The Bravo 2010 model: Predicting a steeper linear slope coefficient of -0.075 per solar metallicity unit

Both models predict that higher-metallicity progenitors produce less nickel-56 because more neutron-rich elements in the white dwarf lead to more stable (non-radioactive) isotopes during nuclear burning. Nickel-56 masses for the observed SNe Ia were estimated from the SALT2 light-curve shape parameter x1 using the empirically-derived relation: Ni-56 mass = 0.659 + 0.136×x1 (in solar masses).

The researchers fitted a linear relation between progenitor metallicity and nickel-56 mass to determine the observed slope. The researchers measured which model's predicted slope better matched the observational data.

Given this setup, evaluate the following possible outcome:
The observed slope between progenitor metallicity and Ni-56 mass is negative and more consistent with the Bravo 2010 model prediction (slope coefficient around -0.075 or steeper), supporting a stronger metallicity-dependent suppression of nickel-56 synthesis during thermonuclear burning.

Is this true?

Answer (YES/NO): NO